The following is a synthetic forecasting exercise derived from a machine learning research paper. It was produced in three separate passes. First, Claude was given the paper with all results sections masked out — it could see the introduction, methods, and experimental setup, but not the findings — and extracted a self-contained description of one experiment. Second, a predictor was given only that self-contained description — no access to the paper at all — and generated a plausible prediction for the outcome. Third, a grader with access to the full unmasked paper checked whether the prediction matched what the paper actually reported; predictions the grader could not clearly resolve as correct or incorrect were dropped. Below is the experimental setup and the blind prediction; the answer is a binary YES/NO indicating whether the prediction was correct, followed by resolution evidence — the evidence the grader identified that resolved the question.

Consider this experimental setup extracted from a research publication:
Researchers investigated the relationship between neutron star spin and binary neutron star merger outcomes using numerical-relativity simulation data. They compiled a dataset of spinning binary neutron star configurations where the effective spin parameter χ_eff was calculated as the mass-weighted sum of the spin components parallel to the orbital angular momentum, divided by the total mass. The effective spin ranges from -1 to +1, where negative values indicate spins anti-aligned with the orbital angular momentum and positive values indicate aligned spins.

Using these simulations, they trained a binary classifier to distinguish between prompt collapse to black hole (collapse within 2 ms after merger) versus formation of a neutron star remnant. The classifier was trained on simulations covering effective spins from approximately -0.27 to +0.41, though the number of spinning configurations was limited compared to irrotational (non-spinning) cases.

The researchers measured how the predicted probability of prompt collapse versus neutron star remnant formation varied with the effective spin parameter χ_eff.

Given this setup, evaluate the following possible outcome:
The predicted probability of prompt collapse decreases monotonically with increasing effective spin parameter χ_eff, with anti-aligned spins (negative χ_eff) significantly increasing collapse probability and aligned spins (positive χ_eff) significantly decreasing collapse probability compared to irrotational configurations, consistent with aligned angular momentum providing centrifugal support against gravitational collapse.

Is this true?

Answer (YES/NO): NO